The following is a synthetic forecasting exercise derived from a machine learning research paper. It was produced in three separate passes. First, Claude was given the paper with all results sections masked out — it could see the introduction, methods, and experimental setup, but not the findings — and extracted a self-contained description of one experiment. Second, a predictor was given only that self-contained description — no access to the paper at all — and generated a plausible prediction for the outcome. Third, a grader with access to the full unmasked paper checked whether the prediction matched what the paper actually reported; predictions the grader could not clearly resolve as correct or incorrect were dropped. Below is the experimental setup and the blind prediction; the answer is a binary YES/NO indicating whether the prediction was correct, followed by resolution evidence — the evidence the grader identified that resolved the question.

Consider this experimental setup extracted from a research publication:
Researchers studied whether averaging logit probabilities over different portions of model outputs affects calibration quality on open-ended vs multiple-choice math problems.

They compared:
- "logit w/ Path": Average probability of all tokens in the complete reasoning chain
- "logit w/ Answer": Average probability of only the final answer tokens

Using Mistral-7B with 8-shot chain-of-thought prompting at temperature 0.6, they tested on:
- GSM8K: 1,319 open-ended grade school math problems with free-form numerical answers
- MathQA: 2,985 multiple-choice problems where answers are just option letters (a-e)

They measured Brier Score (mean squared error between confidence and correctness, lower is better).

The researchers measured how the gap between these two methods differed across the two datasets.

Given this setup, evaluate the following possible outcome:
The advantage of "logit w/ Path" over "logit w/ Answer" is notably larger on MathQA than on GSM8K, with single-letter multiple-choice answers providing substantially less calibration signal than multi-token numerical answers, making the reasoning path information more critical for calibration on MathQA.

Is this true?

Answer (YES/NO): NO